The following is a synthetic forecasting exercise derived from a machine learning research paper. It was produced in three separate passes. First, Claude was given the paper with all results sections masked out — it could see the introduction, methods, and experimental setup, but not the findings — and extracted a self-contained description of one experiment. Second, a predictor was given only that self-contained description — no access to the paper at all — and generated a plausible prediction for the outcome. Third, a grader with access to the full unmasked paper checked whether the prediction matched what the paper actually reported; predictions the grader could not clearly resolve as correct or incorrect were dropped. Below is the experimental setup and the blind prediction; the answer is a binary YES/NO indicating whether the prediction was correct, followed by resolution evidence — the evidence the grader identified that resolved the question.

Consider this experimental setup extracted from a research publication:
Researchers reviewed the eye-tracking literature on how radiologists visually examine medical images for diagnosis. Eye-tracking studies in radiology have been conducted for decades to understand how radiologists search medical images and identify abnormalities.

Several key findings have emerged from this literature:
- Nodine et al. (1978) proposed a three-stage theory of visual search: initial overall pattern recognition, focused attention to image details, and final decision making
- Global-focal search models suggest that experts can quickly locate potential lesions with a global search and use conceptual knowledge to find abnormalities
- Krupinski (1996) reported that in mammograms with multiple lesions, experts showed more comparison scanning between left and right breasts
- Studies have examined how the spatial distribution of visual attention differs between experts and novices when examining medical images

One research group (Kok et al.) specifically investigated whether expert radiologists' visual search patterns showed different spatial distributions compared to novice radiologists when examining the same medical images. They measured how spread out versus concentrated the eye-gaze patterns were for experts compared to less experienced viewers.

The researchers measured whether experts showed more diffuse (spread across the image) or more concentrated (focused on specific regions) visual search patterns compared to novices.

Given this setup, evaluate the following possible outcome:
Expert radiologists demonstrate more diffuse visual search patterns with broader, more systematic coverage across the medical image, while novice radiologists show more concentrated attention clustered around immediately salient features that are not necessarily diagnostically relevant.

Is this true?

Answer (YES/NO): YES